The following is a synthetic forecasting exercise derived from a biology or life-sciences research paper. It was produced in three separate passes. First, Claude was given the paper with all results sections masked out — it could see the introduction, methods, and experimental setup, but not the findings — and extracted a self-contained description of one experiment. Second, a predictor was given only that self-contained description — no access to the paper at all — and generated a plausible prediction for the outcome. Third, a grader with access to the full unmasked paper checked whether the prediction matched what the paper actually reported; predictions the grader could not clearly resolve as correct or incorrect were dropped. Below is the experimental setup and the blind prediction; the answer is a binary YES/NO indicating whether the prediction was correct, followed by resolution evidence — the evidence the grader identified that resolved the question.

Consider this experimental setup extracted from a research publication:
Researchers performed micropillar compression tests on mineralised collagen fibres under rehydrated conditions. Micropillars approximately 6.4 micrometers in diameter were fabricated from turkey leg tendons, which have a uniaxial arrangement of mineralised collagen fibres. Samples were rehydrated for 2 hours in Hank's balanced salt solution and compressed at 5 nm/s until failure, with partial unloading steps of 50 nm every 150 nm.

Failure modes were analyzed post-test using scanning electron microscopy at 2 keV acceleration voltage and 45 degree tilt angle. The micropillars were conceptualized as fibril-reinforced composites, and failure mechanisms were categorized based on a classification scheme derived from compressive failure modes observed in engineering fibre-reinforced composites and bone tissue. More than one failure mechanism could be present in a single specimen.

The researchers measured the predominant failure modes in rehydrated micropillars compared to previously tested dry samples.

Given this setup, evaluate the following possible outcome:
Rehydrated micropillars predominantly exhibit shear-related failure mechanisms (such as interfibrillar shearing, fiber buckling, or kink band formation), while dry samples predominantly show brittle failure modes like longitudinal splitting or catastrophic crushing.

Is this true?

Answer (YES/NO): NO